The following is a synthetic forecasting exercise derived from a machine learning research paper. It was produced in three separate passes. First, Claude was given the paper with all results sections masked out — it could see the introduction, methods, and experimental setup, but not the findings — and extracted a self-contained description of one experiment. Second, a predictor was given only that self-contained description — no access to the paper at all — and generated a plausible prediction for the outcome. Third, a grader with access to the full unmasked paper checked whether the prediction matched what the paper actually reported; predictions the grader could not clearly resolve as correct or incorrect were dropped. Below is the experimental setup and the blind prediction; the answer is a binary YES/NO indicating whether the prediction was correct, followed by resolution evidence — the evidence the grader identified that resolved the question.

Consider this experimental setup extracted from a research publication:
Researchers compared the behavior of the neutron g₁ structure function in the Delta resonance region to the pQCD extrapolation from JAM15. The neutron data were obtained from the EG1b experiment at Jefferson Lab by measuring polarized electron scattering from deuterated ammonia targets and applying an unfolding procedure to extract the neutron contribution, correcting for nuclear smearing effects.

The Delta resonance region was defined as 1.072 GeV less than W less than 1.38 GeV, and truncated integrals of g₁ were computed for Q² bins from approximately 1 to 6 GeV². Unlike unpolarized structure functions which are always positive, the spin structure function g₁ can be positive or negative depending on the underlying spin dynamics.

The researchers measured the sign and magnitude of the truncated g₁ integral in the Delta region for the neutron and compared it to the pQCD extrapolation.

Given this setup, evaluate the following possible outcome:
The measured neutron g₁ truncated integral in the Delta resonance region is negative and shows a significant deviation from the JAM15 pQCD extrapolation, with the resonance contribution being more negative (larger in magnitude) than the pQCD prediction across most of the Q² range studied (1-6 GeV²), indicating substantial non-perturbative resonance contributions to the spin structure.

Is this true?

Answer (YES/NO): NO